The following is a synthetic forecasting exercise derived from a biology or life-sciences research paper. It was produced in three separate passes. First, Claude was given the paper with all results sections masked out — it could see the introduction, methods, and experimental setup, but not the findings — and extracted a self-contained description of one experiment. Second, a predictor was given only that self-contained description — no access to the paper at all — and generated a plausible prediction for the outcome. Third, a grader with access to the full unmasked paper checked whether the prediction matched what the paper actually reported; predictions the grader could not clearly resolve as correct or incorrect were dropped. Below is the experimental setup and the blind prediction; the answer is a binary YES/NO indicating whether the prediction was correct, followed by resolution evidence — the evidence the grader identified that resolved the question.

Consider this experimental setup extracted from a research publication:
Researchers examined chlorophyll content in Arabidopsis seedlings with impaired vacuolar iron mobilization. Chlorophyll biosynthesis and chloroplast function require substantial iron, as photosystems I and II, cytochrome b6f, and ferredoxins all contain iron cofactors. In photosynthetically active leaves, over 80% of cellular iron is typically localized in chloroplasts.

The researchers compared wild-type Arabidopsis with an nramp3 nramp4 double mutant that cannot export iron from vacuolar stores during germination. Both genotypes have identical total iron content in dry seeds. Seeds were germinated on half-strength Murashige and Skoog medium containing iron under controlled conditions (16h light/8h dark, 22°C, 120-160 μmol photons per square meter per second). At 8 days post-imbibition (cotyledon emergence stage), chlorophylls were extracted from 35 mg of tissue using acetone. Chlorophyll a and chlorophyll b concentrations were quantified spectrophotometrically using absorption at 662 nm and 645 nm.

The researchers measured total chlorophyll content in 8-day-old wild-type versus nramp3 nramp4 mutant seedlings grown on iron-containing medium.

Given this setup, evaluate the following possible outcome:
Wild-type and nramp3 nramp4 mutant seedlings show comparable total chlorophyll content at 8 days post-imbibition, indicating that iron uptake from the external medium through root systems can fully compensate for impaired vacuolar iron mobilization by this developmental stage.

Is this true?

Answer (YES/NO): NO